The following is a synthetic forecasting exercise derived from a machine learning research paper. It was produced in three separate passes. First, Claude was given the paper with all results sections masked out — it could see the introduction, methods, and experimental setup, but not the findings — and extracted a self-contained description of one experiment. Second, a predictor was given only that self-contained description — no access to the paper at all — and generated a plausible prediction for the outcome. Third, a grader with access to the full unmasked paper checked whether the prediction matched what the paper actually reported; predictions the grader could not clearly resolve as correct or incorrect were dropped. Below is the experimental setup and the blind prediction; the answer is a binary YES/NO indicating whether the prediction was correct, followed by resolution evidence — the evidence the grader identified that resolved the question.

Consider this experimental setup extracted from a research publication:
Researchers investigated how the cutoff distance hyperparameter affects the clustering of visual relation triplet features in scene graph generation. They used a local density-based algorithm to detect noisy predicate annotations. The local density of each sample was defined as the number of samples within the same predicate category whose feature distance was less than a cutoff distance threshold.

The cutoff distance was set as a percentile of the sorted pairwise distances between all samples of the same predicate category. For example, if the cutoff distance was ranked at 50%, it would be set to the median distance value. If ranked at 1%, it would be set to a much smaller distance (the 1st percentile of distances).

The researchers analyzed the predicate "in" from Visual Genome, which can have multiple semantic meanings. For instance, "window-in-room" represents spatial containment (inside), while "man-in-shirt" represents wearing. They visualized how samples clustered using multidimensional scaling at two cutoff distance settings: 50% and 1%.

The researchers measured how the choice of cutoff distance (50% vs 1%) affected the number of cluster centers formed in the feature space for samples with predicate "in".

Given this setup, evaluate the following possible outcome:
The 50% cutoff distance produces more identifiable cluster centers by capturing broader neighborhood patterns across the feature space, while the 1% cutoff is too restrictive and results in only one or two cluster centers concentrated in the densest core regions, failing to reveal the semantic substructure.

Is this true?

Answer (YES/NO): NO